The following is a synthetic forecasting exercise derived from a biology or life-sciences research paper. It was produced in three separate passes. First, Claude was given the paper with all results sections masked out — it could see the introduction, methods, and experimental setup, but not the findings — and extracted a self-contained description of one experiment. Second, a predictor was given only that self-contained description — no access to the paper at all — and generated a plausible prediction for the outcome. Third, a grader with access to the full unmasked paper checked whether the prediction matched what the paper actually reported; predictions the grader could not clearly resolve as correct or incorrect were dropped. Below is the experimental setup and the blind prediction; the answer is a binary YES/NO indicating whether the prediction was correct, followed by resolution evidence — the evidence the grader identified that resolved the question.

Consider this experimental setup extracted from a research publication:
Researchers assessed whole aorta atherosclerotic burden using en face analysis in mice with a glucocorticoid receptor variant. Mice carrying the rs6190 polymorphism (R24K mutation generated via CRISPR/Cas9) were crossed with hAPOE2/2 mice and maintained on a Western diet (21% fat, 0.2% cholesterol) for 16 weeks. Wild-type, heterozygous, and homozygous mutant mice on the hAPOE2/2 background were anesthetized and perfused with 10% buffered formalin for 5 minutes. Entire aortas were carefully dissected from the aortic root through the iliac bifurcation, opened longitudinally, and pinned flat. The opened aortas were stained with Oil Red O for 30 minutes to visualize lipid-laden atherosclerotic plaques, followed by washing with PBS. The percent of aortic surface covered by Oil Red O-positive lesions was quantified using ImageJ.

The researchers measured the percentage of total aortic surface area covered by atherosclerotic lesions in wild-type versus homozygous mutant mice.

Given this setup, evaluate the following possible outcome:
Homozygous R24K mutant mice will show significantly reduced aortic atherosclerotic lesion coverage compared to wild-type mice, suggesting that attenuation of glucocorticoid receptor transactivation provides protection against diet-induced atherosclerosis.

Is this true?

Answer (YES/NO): NO